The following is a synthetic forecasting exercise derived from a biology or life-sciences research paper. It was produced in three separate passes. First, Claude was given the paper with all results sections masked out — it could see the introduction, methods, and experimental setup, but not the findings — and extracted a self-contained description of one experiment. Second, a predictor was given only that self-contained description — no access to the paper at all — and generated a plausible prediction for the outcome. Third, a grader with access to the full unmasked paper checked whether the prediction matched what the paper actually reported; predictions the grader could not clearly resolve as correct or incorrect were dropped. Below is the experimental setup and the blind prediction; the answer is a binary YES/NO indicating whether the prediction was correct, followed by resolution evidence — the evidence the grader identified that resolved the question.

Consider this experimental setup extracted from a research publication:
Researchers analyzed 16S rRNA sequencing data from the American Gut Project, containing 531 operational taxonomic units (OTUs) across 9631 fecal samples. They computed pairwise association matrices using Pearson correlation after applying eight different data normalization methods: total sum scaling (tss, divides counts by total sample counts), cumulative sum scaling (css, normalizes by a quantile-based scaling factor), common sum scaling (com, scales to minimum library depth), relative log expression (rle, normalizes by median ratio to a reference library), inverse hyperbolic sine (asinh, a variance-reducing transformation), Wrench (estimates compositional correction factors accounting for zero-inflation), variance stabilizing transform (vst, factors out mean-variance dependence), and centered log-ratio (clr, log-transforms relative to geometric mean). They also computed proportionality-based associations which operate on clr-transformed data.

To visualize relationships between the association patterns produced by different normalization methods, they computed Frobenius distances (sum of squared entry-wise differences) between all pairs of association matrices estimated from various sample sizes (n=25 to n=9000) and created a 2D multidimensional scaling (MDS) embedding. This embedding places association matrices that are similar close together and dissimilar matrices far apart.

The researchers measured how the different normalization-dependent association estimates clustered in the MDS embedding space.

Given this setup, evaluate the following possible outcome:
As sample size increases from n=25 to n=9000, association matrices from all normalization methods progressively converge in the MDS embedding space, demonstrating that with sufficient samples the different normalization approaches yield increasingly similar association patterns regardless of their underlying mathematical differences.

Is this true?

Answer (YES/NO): NO